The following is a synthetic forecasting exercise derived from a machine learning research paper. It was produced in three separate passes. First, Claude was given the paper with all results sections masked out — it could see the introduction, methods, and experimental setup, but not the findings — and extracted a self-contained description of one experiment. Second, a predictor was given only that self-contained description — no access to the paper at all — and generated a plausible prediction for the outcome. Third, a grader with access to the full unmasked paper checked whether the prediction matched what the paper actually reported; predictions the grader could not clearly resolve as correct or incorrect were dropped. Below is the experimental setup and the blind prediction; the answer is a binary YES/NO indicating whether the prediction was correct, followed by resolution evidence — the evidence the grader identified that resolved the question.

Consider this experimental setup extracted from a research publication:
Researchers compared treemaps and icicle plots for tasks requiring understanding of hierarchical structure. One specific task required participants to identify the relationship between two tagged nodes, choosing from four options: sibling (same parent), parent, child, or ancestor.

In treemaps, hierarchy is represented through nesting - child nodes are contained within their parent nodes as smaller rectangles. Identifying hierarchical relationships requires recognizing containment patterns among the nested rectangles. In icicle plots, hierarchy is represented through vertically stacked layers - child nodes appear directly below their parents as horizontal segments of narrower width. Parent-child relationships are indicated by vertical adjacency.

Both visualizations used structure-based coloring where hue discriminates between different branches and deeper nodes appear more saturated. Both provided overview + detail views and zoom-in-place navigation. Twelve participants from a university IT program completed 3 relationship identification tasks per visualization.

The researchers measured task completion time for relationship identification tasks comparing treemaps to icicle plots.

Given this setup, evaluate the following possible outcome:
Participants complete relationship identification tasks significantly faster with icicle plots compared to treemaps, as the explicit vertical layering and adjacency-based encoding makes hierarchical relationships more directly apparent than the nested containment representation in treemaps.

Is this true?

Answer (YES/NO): YES